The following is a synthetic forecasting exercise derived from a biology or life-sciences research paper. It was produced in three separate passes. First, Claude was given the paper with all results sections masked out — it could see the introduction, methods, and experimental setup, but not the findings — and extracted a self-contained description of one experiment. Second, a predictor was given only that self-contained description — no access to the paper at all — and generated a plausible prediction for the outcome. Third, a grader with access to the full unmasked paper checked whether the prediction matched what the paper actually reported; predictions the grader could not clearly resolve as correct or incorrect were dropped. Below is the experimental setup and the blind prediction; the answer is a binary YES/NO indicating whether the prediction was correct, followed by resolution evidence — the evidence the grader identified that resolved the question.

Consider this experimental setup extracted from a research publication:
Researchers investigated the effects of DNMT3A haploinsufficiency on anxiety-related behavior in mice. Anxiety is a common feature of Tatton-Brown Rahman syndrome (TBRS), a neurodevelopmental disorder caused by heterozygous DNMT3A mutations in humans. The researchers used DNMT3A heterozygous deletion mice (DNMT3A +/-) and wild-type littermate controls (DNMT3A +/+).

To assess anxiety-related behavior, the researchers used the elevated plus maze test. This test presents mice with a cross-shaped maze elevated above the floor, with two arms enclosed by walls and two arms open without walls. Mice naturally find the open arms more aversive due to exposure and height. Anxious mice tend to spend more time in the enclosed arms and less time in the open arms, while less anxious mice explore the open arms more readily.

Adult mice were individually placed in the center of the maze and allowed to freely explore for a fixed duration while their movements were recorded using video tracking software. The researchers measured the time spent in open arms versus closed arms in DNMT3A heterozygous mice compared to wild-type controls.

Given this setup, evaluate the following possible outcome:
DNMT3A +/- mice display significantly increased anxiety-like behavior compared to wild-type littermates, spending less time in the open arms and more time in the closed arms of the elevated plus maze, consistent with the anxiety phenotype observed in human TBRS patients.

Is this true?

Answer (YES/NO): YES